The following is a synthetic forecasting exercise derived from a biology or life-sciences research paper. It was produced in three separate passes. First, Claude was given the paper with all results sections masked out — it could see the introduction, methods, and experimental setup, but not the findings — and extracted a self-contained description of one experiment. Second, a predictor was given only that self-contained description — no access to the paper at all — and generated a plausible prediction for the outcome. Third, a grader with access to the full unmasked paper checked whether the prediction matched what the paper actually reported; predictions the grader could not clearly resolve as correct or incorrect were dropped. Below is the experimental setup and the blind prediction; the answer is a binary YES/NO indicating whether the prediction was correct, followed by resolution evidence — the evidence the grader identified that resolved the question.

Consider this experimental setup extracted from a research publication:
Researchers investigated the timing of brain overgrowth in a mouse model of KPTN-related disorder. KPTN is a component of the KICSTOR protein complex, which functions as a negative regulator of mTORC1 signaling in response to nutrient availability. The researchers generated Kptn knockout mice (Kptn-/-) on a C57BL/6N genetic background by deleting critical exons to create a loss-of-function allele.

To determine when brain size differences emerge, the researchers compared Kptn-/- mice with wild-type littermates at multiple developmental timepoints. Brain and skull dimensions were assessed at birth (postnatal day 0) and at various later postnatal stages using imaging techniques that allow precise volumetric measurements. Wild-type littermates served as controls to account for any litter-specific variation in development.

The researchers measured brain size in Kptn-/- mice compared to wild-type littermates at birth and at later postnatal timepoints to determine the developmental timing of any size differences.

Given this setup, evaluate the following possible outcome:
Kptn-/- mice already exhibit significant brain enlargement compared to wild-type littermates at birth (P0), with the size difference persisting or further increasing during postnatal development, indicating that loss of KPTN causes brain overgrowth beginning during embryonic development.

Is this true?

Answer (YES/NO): NO